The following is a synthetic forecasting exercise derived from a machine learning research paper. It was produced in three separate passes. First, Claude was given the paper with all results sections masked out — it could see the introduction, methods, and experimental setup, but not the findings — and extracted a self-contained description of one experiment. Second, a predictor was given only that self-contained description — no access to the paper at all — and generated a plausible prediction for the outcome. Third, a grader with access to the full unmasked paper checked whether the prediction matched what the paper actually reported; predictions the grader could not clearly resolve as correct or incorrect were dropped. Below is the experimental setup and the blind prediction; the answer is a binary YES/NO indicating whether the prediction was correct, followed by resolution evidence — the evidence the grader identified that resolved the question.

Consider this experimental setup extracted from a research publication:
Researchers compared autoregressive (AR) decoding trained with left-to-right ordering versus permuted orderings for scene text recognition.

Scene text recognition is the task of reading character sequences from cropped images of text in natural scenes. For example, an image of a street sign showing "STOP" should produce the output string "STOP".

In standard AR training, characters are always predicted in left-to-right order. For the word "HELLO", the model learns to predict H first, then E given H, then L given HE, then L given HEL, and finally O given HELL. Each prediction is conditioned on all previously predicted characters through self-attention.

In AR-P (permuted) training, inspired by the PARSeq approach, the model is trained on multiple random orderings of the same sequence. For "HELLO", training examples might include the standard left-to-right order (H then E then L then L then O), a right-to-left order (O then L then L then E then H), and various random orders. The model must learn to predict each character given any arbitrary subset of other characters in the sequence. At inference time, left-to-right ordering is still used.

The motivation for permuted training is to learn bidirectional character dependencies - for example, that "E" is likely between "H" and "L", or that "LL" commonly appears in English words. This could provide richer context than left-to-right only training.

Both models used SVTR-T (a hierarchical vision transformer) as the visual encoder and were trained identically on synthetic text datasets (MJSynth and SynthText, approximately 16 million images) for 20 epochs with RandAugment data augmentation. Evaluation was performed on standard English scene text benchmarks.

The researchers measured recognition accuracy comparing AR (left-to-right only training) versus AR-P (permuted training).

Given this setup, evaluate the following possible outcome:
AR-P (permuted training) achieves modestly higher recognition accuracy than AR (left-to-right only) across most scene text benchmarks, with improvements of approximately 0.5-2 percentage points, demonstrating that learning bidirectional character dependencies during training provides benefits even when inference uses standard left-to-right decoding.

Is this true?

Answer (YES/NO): NO